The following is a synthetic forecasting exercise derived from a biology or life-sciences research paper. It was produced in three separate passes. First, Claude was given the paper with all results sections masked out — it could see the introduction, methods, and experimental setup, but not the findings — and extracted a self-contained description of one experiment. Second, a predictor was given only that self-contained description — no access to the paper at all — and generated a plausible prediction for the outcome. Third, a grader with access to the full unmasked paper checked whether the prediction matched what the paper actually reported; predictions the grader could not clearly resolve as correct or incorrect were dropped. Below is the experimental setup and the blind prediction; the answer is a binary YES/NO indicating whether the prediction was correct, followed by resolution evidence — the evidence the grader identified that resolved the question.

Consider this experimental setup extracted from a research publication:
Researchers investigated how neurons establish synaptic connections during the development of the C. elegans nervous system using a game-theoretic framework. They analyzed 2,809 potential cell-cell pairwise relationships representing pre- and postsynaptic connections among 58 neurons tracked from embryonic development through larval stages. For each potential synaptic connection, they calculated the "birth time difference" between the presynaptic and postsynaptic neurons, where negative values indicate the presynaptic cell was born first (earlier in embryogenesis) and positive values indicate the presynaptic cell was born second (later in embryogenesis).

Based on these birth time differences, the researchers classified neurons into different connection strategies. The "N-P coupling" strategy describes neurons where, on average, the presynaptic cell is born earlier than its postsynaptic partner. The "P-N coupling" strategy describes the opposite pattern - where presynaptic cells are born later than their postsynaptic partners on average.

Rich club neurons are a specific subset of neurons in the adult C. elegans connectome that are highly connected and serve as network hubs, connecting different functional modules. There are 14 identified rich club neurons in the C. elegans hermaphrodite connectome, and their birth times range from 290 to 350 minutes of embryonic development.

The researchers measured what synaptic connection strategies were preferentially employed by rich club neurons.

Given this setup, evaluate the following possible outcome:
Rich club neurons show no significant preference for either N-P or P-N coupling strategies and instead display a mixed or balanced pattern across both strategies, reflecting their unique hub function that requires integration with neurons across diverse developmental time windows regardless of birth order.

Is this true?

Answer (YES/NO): NO